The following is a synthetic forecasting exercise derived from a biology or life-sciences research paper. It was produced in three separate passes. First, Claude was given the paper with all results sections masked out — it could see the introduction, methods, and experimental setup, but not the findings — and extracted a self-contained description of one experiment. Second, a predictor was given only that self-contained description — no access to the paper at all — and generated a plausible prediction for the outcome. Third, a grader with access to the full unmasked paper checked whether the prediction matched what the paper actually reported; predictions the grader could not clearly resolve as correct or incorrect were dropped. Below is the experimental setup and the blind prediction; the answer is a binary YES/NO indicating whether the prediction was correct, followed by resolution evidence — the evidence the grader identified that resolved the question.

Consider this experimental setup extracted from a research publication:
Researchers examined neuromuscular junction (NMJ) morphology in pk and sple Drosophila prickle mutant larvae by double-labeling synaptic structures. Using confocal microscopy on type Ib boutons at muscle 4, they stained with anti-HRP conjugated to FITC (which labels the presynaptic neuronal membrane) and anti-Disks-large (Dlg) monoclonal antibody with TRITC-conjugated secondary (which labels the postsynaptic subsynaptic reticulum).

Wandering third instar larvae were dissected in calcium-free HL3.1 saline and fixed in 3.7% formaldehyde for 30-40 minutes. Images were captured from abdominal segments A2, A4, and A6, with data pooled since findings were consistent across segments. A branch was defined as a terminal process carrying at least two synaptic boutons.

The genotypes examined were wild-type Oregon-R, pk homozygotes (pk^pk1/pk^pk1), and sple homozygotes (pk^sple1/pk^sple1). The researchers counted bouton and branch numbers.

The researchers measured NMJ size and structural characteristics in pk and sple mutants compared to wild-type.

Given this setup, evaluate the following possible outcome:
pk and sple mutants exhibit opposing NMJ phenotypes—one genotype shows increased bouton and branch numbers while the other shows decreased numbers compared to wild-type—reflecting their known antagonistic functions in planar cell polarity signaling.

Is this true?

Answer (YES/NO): NO